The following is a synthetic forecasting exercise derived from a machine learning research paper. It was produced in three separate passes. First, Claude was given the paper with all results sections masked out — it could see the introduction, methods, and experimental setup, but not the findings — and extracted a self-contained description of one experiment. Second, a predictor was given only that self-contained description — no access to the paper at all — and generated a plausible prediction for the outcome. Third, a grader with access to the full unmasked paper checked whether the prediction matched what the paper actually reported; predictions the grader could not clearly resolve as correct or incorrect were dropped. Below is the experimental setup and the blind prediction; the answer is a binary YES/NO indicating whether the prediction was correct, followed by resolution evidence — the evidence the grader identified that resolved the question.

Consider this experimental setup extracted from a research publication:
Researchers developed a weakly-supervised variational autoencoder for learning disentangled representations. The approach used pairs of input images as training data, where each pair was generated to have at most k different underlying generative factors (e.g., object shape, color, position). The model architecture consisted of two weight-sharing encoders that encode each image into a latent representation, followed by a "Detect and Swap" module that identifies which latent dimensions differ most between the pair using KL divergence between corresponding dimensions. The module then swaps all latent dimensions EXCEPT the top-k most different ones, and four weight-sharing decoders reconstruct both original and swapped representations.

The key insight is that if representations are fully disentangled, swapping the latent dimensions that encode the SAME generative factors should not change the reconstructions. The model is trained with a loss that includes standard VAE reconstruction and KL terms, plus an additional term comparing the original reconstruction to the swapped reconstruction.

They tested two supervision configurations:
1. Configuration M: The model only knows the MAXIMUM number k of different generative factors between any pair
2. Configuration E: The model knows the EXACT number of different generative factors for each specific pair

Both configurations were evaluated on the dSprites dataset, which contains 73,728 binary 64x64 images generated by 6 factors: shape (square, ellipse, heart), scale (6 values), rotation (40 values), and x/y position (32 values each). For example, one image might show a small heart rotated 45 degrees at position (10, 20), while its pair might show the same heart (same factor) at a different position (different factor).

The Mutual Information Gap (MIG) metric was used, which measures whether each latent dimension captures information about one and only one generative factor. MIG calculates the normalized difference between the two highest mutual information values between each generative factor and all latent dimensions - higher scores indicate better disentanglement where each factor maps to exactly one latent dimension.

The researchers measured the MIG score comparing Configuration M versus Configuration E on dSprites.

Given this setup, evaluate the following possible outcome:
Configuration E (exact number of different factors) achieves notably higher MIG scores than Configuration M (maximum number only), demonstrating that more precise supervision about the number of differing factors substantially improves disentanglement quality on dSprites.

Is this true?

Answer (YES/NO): YES